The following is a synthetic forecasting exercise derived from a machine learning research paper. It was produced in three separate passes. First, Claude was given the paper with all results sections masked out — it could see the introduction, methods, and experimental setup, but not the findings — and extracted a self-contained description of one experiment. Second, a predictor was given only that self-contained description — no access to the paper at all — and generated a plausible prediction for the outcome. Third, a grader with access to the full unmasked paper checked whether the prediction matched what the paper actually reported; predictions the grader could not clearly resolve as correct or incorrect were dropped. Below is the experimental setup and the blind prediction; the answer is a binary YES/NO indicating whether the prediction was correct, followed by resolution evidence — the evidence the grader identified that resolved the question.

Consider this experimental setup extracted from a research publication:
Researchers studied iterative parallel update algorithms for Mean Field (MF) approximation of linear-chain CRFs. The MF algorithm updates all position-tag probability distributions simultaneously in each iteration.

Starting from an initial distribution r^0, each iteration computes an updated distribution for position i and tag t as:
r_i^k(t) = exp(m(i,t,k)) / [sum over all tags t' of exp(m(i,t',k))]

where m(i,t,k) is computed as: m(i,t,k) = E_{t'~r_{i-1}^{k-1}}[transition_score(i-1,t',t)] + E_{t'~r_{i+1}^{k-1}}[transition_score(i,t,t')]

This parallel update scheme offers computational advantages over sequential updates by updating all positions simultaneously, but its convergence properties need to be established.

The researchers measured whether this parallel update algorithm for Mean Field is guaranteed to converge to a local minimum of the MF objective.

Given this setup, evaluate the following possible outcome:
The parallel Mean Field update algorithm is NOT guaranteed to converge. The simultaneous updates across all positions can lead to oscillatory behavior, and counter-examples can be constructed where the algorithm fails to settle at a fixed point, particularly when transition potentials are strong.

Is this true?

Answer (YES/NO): YES